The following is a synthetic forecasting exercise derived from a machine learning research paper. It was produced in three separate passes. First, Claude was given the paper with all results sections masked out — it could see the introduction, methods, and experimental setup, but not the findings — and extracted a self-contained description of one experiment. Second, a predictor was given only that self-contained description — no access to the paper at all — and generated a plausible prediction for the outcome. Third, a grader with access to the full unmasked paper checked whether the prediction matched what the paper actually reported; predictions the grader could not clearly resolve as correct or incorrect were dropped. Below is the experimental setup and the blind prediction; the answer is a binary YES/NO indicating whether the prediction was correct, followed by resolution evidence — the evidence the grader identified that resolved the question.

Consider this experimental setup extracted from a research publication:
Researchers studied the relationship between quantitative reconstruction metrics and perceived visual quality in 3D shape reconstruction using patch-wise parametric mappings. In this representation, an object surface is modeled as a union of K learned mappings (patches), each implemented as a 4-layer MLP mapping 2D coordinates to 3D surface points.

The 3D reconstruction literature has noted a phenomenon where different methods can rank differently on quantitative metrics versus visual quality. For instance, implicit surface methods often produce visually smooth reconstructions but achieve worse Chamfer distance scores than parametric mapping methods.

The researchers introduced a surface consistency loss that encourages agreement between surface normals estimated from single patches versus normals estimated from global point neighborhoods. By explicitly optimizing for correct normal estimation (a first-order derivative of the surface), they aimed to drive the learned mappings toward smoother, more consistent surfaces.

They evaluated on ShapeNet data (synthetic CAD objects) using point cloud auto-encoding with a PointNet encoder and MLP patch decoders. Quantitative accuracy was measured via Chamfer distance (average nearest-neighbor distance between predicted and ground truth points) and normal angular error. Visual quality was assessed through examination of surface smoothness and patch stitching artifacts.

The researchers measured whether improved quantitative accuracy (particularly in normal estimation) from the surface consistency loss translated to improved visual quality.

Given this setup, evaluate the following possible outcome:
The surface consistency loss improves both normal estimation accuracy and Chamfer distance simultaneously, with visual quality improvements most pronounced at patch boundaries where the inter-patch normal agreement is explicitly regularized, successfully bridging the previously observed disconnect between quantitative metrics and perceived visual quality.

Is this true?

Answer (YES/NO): NO